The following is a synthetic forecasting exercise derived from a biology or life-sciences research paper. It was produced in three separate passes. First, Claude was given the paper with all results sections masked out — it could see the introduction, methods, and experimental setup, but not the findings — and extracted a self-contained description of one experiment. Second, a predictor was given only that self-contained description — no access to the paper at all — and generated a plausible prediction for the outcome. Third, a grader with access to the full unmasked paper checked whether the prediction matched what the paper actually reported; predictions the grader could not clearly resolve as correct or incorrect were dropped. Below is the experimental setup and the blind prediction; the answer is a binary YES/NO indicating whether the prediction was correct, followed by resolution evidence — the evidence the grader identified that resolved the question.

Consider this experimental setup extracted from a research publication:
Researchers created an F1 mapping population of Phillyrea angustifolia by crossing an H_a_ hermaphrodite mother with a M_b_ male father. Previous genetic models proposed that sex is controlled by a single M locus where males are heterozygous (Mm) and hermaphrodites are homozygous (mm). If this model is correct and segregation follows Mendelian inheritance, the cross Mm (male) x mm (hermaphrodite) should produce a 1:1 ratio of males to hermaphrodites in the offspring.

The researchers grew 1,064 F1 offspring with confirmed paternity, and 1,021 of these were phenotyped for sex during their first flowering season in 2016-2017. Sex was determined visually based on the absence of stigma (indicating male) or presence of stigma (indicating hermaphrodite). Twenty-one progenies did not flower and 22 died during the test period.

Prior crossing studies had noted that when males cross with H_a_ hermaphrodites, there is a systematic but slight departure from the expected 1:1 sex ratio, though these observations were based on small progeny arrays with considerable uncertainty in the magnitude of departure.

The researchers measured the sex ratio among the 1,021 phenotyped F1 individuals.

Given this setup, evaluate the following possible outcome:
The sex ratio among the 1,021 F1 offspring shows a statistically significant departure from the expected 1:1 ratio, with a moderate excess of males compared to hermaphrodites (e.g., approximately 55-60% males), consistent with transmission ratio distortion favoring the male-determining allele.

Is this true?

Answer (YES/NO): NO